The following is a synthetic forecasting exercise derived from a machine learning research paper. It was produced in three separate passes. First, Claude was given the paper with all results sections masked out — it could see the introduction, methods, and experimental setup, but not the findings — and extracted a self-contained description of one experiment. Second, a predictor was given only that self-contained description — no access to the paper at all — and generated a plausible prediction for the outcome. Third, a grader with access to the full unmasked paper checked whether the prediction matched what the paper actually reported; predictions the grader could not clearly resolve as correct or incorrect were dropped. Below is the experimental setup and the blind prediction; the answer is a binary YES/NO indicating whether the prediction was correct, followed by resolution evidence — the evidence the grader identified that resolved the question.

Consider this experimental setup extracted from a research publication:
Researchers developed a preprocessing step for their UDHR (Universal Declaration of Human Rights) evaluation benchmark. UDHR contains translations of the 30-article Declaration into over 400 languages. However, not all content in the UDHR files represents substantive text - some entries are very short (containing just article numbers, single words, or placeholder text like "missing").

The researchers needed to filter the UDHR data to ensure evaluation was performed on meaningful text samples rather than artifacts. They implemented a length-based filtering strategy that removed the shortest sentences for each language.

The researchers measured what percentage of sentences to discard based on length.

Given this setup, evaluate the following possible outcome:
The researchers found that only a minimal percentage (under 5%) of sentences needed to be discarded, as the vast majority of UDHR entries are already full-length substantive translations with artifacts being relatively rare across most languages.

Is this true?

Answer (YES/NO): NO